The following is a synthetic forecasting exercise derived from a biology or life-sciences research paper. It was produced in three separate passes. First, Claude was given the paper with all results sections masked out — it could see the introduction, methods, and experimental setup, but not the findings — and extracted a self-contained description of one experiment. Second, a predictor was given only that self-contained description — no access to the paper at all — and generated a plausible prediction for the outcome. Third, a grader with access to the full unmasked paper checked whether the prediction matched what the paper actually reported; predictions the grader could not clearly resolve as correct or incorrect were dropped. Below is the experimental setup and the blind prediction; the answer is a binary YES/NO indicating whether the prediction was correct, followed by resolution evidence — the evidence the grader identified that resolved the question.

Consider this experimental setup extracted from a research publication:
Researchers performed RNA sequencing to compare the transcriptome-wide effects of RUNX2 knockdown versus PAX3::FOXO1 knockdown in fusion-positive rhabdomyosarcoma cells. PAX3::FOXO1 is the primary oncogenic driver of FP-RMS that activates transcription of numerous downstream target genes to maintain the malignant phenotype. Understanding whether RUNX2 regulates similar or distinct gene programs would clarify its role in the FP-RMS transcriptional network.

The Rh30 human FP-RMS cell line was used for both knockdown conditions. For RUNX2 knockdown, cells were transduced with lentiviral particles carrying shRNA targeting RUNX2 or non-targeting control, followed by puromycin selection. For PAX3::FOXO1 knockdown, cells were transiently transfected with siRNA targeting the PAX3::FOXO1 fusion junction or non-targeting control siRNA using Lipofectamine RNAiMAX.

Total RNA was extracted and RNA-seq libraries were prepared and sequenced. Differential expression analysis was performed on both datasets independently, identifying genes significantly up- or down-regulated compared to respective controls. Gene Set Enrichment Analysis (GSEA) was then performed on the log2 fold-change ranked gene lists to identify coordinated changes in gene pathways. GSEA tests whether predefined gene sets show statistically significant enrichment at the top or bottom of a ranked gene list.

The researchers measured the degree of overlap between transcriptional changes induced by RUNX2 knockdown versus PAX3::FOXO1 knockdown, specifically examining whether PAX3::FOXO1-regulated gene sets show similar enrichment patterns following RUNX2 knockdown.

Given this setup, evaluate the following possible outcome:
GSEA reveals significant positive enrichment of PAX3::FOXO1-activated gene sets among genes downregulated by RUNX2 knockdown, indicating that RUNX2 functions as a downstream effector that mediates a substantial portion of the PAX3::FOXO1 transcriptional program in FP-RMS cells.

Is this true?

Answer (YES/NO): NO